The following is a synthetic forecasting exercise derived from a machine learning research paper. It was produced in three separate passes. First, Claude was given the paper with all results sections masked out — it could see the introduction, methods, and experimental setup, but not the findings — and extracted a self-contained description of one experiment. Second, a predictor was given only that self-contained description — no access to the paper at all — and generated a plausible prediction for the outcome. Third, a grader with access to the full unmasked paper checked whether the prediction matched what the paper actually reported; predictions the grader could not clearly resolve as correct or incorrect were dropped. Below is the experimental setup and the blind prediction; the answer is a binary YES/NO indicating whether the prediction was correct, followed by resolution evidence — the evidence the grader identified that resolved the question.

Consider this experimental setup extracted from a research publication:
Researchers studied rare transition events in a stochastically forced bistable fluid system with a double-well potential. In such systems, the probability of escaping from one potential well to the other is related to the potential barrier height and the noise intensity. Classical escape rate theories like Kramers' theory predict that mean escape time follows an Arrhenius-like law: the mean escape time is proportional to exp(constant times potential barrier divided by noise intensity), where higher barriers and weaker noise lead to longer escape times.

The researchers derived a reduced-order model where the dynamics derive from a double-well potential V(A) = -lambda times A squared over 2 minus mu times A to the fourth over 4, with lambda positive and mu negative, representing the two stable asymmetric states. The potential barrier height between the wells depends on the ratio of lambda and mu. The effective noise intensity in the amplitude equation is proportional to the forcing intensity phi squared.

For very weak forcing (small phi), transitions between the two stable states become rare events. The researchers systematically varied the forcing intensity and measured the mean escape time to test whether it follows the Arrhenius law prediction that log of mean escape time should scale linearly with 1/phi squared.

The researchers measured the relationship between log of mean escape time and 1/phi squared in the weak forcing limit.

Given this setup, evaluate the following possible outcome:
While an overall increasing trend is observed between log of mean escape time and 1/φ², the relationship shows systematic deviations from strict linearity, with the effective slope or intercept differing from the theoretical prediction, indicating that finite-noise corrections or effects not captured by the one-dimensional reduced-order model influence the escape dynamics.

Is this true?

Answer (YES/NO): NO